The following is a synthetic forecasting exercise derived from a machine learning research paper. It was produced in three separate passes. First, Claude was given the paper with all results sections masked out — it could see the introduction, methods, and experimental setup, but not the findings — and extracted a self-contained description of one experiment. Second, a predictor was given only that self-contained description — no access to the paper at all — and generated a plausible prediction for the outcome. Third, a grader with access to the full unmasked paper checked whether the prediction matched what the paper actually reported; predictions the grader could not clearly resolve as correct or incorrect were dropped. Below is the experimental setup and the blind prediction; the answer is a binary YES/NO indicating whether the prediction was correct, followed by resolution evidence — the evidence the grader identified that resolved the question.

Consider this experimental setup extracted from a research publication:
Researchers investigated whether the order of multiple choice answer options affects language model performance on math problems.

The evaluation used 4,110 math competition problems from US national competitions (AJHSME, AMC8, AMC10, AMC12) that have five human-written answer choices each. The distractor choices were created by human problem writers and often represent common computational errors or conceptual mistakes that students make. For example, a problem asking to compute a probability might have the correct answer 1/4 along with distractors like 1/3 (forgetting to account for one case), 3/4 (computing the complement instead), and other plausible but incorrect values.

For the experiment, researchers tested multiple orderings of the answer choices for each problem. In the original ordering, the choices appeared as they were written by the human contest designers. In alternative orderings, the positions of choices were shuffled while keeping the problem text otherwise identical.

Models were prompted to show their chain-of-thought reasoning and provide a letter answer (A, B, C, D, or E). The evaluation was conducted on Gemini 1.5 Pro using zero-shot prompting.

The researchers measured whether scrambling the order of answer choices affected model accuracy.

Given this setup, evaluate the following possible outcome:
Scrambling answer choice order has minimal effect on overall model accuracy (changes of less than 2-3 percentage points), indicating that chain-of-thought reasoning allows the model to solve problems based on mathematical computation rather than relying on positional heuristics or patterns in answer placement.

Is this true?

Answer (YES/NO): NO